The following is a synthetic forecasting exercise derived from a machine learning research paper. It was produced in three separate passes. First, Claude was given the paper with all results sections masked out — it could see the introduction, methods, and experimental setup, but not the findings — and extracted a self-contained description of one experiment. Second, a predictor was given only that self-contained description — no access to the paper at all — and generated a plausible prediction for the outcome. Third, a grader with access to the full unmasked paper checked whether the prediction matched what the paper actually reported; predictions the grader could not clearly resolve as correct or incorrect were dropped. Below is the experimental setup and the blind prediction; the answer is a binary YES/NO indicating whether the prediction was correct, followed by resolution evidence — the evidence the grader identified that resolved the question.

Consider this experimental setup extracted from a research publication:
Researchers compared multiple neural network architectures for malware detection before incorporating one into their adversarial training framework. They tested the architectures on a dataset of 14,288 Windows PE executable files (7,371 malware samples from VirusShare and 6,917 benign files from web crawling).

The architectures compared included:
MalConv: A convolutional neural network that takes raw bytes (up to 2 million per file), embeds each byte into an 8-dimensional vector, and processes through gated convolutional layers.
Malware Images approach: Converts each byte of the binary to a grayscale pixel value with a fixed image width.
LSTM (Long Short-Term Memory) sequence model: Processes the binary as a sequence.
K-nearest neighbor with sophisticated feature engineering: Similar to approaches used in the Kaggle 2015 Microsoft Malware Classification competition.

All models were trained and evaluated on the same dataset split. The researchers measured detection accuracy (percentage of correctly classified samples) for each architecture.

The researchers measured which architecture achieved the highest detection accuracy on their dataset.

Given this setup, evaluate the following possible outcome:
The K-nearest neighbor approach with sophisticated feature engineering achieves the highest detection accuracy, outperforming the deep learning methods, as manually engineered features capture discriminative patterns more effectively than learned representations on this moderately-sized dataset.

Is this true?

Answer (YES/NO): NO